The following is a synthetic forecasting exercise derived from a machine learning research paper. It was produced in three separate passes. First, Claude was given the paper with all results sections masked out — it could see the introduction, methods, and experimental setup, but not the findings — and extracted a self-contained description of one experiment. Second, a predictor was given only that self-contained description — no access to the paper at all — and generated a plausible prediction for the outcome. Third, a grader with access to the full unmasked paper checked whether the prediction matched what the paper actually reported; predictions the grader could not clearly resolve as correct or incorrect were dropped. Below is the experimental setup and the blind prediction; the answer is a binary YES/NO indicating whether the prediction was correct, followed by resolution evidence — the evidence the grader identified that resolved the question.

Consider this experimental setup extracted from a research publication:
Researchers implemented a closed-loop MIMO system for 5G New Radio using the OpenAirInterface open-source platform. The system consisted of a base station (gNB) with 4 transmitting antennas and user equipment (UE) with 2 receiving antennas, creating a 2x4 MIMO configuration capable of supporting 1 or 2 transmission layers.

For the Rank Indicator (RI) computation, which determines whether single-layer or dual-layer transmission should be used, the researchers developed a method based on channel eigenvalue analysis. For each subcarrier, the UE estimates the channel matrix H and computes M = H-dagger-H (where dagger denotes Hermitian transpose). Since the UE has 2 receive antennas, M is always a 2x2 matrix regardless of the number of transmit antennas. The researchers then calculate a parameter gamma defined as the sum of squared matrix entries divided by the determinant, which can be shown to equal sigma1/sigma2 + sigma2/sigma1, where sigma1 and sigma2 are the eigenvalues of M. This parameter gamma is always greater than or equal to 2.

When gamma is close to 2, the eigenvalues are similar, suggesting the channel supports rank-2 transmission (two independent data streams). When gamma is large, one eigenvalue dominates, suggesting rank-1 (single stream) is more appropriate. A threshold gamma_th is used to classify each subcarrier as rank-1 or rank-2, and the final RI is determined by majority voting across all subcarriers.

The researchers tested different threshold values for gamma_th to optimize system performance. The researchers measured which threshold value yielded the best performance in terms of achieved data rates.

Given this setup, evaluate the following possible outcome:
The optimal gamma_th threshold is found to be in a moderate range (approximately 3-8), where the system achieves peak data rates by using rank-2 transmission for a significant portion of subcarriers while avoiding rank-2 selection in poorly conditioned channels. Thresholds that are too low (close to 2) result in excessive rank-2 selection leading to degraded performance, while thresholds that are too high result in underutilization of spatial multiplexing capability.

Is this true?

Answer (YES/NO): NO